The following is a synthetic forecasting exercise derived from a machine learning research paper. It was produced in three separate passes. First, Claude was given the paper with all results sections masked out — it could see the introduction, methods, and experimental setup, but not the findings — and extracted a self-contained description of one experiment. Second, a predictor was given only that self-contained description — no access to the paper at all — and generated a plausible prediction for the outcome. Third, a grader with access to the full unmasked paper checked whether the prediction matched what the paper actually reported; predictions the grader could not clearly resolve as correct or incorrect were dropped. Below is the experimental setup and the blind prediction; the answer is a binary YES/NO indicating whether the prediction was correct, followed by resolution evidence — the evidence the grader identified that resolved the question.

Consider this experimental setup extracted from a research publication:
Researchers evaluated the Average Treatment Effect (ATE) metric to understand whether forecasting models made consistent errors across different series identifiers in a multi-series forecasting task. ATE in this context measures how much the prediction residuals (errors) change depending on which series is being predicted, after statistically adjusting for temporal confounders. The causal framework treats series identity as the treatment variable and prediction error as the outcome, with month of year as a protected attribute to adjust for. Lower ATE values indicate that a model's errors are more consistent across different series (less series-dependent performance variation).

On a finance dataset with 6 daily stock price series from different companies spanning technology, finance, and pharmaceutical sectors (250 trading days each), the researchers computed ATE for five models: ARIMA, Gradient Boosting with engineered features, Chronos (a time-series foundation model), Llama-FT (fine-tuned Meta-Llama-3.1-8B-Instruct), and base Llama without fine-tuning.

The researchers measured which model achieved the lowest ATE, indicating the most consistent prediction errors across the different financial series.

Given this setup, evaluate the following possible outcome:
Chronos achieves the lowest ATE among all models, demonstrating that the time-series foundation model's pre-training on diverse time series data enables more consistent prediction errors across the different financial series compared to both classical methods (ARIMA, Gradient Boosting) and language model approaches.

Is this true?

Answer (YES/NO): YES